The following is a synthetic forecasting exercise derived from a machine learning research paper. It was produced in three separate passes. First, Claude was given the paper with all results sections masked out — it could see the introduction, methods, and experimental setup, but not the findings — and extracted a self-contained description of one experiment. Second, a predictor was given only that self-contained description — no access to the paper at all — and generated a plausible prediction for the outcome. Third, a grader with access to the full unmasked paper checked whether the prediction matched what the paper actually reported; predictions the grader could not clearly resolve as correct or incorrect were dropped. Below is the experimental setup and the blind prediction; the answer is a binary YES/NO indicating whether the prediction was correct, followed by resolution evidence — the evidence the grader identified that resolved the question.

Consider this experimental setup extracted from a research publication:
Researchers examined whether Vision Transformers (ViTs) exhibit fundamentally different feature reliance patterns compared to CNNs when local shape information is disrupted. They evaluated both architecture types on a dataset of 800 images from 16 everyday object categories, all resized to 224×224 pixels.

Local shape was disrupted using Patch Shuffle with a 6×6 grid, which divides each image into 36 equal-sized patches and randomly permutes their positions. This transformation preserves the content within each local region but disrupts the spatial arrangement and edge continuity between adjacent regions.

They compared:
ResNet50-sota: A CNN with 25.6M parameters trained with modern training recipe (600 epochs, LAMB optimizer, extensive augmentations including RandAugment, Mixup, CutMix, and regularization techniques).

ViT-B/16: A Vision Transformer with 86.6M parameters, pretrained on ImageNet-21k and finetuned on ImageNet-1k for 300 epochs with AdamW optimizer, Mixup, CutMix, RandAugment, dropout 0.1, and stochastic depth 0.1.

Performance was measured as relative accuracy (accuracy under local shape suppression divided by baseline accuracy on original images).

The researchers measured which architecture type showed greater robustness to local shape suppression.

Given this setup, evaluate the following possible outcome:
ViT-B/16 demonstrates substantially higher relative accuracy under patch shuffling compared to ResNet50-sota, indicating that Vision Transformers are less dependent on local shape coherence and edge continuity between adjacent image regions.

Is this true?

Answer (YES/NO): NO